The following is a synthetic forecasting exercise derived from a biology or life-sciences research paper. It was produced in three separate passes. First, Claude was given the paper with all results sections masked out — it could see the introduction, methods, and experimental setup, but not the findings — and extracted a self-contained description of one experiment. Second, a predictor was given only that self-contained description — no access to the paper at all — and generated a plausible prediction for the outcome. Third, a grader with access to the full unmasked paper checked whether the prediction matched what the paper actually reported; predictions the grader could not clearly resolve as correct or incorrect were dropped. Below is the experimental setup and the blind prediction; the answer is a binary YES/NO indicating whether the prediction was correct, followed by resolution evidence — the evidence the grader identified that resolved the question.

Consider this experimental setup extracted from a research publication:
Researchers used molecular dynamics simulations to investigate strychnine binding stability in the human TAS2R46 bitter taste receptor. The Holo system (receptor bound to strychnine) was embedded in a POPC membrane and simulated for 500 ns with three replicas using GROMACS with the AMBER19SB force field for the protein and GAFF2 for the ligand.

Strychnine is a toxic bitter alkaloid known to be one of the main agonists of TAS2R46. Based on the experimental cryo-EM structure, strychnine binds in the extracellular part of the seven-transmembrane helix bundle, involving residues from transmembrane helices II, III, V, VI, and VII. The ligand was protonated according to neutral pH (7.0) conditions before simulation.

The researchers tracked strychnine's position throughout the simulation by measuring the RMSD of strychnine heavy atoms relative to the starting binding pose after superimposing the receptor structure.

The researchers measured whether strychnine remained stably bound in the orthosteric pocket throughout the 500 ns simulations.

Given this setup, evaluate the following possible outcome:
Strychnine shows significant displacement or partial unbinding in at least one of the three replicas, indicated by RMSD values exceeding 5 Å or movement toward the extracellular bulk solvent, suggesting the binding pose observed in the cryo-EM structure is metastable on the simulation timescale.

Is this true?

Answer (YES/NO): NO